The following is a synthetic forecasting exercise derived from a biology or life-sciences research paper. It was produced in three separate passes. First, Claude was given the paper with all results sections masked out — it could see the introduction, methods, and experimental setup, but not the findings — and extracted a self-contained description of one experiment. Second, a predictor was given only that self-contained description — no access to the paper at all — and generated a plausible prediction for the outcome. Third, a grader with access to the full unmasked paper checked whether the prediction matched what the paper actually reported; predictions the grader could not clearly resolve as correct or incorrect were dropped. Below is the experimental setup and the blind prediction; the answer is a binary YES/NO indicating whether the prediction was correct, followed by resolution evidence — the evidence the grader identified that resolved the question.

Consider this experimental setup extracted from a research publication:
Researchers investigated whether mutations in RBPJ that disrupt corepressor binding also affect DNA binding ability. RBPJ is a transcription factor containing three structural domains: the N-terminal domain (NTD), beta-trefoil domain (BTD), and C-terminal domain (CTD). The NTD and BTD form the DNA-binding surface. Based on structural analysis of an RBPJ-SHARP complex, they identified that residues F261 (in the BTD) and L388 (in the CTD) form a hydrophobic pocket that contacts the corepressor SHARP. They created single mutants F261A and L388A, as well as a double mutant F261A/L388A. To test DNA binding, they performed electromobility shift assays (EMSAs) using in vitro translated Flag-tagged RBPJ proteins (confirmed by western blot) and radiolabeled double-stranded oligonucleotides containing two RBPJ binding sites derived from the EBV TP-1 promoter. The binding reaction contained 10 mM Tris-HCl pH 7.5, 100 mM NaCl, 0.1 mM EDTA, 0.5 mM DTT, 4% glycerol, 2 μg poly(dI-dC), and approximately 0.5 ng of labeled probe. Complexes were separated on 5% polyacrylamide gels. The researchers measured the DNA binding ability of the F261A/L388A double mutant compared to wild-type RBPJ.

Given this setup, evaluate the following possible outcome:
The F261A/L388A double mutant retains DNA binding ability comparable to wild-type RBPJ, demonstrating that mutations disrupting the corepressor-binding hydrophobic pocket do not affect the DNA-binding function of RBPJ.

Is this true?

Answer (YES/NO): YES